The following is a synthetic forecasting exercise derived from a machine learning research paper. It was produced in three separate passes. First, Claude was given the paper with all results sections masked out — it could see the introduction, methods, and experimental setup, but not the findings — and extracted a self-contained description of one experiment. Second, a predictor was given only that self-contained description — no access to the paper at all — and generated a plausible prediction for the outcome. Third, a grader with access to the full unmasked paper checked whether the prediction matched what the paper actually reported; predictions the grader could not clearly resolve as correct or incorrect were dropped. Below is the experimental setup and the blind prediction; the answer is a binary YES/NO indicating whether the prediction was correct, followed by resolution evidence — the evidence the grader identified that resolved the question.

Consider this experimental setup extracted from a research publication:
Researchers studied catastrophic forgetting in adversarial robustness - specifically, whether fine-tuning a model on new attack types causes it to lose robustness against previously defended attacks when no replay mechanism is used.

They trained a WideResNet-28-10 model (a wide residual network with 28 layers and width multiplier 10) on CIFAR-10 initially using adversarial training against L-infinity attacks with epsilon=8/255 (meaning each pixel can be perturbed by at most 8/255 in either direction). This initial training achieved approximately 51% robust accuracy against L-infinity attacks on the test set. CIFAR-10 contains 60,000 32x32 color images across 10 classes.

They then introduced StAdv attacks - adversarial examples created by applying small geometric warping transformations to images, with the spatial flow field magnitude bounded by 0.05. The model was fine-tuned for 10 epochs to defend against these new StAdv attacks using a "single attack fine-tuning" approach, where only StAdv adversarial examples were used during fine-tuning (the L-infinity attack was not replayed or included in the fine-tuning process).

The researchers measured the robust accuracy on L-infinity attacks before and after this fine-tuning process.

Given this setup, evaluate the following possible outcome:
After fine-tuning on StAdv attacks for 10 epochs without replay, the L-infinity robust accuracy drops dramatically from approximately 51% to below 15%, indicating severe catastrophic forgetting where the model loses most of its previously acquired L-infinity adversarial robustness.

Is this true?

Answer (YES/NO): NO